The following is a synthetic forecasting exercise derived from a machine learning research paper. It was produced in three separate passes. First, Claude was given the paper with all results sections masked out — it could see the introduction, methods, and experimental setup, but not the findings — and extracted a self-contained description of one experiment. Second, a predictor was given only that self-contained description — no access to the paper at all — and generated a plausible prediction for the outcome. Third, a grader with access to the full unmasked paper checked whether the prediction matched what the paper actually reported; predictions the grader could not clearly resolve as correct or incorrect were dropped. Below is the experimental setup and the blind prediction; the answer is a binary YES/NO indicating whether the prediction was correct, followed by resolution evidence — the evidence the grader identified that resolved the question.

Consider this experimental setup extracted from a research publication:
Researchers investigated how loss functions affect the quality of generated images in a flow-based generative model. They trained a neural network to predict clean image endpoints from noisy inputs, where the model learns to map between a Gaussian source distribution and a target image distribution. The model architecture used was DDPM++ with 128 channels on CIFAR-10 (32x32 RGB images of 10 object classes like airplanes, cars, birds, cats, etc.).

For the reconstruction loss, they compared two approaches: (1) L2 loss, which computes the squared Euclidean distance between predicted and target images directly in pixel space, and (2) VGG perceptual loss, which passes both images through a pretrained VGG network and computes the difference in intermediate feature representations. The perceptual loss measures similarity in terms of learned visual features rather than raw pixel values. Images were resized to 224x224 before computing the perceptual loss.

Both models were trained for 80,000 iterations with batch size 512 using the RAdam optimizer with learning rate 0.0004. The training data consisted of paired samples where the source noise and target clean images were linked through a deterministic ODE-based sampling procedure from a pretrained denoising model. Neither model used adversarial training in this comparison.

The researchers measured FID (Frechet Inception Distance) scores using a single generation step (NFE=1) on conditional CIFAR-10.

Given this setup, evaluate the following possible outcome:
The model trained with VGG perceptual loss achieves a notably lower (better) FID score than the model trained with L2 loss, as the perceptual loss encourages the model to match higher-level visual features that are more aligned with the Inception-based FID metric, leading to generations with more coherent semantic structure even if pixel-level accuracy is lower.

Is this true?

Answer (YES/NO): YES